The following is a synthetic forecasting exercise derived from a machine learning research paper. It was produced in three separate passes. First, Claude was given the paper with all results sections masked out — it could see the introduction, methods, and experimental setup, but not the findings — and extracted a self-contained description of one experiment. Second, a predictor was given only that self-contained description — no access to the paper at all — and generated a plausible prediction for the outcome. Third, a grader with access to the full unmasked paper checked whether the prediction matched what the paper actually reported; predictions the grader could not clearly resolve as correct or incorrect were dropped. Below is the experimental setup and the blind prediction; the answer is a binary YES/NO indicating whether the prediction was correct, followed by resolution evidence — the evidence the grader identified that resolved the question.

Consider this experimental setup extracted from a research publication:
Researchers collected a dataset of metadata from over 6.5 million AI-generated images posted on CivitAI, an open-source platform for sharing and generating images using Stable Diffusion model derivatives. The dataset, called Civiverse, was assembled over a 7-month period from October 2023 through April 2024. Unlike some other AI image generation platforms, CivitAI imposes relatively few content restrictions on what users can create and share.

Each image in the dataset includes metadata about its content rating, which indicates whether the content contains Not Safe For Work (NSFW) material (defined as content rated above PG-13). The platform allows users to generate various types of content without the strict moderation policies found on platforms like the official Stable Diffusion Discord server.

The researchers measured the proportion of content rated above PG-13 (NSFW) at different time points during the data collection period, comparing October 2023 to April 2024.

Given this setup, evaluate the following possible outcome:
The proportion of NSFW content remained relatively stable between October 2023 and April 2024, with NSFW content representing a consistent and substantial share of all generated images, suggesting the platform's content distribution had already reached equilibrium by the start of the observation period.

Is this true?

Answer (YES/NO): NO